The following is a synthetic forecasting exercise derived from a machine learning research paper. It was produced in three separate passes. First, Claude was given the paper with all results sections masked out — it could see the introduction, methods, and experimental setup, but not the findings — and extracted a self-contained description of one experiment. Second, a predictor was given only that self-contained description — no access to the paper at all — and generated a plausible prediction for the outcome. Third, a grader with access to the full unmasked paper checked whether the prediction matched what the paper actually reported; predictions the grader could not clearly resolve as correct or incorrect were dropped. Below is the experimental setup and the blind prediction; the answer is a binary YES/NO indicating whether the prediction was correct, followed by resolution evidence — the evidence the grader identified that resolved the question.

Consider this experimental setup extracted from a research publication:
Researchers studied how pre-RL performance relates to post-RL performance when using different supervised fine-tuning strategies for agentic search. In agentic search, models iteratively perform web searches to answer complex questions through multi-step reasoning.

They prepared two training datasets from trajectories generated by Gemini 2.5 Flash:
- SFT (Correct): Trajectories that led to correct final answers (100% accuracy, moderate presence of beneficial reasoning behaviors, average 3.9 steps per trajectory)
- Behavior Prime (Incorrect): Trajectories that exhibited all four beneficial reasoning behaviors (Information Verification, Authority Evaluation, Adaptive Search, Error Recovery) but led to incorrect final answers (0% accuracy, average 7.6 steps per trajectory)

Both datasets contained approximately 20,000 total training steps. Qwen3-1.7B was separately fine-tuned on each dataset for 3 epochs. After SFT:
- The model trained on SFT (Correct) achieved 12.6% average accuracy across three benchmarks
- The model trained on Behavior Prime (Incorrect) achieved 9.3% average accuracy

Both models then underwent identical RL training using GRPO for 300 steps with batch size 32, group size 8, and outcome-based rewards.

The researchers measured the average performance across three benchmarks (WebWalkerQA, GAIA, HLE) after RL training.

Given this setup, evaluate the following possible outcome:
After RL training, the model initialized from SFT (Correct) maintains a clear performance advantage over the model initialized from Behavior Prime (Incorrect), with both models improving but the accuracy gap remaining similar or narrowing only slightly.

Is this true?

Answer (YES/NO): NO